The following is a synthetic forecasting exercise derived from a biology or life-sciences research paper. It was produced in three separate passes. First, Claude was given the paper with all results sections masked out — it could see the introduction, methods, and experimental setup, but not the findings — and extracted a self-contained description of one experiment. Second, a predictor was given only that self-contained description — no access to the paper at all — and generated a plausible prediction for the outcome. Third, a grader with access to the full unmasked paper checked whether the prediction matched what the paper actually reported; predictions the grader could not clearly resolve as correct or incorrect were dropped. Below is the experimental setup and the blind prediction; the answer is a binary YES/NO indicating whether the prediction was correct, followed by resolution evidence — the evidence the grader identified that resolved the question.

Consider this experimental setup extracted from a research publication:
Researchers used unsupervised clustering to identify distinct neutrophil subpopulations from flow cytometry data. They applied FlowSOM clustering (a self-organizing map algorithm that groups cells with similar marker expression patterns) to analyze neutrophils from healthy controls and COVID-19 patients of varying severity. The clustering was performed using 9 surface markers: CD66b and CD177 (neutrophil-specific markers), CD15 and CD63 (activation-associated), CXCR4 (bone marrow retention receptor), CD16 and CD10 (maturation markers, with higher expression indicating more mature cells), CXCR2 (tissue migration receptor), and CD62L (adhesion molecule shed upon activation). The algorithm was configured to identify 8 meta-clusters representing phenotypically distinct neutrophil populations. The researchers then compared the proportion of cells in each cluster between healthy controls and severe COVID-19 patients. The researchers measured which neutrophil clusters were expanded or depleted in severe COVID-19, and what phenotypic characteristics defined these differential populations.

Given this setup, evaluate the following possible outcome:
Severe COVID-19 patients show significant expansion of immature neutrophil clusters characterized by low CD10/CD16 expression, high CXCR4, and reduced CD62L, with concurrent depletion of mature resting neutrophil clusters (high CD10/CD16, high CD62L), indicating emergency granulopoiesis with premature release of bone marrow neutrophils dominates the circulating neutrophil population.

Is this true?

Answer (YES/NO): NO